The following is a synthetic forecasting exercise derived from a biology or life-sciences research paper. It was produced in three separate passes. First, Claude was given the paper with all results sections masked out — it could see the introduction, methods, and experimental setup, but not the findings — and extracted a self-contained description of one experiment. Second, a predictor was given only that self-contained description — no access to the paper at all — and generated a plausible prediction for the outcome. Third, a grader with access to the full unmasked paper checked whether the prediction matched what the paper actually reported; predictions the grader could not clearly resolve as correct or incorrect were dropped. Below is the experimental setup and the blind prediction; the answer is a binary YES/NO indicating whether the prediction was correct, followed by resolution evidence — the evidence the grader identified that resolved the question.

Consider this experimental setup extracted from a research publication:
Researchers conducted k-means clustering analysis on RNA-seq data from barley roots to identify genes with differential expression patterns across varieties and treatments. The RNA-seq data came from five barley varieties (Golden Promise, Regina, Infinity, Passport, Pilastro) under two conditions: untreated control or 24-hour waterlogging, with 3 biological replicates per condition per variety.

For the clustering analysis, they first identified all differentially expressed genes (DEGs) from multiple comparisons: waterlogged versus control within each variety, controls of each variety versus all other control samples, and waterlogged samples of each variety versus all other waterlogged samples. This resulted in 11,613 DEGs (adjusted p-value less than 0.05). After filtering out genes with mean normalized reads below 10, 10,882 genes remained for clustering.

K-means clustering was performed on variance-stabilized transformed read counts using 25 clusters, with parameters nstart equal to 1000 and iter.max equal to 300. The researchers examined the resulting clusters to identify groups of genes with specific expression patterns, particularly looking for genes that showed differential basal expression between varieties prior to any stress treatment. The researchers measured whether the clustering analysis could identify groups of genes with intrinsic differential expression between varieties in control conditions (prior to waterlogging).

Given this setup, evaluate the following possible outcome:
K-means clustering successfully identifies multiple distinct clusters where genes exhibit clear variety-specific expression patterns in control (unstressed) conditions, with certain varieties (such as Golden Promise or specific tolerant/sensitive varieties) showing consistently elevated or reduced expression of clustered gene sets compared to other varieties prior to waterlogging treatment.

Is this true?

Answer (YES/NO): YES